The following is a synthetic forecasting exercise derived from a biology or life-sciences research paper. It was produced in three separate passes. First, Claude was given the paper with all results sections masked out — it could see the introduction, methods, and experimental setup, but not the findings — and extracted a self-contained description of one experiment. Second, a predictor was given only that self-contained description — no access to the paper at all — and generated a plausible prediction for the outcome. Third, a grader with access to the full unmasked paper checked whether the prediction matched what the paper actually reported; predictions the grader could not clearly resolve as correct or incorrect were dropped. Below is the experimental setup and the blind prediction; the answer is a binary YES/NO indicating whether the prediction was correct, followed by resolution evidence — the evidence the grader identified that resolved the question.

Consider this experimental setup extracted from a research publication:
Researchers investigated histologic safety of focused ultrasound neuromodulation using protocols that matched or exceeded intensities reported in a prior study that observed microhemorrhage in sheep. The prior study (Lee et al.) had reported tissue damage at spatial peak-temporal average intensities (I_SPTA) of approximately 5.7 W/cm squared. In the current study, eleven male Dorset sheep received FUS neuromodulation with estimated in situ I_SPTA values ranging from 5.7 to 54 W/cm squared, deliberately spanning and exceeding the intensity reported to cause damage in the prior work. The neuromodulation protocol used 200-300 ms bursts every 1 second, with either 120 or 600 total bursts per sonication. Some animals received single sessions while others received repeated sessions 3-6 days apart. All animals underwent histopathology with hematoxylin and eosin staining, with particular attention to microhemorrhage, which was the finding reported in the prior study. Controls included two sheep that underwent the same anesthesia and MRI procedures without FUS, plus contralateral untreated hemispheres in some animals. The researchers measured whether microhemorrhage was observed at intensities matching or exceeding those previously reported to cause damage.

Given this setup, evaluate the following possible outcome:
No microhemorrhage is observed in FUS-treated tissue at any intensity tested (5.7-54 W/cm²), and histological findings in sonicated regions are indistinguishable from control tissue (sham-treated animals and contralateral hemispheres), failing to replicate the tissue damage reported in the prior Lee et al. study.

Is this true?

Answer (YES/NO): YES